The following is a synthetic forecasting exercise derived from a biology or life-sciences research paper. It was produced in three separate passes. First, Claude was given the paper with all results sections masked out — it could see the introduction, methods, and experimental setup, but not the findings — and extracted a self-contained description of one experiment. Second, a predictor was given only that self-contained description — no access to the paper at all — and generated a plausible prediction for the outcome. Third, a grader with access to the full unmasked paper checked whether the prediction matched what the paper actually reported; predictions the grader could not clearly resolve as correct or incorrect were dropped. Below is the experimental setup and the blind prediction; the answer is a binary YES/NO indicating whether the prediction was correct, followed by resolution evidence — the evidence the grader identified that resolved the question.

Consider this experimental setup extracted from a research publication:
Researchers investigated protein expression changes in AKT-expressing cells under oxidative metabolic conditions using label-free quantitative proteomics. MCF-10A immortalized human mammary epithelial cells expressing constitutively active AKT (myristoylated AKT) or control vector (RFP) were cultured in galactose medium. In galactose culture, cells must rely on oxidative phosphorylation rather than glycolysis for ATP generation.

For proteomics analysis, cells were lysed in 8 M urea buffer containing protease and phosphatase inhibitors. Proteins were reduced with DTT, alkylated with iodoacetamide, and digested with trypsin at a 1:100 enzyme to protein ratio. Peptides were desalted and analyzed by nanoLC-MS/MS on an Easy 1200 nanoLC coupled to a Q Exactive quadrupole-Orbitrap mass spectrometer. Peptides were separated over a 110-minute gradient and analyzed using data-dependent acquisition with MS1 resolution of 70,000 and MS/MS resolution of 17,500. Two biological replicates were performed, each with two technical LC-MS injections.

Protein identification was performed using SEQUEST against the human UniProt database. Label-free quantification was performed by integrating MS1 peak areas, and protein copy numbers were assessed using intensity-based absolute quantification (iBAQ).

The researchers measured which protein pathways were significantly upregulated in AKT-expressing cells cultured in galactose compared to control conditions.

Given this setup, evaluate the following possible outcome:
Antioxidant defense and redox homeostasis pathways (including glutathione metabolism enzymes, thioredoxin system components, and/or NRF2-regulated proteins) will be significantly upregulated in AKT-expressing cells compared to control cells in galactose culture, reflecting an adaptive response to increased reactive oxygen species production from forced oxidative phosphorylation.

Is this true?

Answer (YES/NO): NO